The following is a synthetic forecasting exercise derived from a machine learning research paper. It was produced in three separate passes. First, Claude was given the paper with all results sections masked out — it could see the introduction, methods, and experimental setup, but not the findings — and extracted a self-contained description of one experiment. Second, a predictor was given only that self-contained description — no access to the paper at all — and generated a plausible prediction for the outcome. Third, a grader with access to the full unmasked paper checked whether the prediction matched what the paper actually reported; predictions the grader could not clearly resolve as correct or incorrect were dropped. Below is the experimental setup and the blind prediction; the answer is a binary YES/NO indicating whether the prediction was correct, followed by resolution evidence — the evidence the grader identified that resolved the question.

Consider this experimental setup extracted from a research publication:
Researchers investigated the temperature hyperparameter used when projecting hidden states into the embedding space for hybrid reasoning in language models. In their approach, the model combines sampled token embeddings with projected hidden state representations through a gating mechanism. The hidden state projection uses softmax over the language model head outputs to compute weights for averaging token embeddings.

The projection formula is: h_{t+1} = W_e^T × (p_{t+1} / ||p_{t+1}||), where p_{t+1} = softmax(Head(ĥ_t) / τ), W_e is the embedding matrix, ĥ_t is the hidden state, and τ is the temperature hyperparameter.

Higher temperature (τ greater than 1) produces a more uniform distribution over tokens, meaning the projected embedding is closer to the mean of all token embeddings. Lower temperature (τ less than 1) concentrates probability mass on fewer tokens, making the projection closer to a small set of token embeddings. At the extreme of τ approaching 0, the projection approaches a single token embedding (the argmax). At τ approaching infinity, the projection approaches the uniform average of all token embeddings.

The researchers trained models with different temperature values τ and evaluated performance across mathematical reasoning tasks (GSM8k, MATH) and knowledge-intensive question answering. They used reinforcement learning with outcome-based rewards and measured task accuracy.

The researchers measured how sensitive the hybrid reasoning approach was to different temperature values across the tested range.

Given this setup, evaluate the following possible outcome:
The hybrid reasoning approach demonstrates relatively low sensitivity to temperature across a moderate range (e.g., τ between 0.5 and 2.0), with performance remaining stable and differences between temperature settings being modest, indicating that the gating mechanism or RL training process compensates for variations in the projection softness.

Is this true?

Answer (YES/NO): YES